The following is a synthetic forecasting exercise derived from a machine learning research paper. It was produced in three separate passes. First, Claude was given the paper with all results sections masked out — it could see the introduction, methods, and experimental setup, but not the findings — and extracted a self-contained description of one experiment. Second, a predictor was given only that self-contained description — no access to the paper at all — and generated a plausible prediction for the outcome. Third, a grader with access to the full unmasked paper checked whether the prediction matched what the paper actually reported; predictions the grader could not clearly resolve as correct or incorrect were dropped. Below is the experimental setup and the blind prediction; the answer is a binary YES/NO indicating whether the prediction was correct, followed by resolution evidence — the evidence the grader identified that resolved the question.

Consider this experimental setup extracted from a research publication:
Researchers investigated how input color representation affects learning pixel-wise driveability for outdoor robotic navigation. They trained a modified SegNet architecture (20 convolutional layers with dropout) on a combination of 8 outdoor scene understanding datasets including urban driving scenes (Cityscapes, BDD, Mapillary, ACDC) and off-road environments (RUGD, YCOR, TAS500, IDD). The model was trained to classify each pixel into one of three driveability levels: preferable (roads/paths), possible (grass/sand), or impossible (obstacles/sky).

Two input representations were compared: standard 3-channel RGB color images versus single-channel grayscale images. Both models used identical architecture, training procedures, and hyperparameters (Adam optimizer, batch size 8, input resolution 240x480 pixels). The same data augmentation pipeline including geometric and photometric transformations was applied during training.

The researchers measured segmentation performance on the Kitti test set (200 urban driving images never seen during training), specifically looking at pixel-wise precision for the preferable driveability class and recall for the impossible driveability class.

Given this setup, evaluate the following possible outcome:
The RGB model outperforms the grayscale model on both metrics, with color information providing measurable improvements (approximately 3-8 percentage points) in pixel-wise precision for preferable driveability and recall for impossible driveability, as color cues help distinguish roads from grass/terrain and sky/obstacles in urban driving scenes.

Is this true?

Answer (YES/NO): NO